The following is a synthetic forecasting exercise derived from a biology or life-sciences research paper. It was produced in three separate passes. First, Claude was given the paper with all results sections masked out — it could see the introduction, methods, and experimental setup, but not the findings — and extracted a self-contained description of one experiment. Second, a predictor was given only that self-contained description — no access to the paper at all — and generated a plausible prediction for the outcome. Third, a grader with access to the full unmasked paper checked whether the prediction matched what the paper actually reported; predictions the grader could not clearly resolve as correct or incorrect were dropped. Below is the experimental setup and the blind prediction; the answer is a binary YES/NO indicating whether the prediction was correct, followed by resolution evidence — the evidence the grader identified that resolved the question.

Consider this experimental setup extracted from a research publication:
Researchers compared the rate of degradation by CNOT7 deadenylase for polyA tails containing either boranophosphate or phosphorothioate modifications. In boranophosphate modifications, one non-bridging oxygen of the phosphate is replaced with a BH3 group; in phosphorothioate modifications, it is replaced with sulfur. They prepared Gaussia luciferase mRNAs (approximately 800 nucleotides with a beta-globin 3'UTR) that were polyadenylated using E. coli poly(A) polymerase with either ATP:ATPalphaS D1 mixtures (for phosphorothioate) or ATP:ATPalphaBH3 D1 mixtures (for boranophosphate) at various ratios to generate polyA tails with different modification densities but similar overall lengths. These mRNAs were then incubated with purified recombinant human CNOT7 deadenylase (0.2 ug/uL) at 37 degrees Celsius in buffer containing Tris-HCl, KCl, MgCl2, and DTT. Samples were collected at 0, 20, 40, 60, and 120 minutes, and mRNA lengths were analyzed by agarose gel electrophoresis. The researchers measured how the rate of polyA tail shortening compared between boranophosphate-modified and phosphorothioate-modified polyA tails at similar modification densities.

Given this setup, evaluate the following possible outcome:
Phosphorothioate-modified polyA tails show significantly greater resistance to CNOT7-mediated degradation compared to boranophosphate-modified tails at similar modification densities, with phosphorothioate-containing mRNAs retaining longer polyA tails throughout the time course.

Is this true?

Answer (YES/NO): YES